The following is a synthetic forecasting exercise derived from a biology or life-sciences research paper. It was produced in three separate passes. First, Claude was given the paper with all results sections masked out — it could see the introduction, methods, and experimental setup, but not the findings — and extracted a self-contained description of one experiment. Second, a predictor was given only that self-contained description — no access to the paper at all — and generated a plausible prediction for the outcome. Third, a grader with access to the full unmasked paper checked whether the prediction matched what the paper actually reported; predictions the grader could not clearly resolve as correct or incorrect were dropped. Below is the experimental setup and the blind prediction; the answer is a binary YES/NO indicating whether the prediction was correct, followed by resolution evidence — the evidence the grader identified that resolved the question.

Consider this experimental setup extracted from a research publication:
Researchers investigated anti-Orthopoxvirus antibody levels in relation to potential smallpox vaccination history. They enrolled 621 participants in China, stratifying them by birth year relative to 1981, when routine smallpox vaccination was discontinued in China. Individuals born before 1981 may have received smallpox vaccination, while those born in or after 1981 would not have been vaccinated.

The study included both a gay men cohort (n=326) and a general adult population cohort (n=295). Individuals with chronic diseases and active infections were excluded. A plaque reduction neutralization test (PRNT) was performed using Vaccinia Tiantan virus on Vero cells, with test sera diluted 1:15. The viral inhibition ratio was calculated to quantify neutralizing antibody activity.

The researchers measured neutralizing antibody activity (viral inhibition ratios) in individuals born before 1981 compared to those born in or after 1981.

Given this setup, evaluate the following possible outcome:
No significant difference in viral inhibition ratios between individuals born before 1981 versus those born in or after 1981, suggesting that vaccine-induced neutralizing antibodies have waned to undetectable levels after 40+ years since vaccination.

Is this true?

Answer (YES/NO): NO